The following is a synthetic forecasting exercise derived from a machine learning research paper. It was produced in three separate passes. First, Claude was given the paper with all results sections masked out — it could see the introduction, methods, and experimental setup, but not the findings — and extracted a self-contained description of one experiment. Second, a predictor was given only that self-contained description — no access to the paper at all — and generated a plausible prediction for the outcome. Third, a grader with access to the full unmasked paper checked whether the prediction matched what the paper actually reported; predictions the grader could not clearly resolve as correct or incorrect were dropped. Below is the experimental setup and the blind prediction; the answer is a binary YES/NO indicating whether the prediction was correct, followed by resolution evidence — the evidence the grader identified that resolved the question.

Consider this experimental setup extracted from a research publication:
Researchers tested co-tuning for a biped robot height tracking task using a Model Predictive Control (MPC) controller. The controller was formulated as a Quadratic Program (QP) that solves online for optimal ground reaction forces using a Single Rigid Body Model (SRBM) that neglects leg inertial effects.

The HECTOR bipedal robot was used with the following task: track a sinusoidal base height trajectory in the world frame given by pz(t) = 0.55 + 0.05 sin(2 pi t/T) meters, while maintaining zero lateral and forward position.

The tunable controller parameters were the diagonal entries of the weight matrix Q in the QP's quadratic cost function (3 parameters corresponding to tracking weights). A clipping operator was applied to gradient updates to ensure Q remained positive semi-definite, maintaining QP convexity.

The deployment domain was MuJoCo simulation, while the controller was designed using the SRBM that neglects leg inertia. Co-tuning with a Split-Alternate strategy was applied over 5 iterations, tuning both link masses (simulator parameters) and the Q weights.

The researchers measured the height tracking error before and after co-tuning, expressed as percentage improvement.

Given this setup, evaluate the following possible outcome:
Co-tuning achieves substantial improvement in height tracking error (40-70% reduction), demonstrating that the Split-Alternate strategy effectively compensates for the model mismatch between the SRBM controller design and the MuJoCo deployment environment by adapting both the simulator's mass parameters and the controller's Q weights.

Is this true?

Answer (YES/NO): NO